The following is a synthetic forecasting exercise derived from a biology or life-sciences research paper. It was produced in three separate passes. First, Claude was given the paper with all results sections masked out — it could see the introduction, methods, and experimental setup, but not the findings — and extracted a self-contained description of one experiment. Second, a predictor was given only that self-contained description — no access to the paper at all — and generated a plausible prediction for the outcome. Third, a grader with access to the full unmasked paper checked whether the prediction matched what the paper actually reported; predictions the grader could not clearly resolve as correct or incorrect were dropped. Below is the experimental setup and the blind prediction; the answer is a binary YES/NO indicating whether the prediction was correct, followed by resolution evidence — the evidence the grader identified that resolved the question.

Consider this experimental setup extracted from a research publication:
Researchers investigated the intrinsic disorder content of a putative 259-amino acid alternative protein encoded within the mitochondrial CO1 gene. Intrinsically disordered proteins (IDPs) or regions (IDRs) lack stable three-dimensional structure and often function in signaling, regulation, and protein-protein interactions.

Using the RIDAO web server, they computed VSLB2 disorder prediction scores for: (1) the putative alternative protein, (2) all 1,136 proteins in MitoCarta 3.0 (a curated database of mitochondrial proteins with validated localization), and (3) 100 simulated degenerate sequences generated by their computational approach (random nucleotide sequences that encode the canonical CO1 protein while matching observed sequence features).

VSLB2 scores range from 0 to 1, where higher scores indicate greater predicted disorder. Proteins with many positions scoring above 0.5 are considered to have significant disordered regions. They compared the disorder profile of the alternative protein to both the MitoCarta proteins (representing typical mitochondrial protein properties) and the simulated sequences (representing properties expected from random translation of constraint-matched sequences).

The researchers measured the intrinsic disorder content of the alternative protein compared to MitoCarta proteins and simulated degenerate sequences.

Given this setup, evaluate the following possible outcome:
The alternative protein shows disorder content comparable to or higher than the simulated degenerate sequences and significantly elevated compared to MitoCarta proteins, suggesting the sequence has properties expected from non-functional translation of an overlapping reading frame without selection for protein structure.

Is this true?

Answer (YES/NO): NO